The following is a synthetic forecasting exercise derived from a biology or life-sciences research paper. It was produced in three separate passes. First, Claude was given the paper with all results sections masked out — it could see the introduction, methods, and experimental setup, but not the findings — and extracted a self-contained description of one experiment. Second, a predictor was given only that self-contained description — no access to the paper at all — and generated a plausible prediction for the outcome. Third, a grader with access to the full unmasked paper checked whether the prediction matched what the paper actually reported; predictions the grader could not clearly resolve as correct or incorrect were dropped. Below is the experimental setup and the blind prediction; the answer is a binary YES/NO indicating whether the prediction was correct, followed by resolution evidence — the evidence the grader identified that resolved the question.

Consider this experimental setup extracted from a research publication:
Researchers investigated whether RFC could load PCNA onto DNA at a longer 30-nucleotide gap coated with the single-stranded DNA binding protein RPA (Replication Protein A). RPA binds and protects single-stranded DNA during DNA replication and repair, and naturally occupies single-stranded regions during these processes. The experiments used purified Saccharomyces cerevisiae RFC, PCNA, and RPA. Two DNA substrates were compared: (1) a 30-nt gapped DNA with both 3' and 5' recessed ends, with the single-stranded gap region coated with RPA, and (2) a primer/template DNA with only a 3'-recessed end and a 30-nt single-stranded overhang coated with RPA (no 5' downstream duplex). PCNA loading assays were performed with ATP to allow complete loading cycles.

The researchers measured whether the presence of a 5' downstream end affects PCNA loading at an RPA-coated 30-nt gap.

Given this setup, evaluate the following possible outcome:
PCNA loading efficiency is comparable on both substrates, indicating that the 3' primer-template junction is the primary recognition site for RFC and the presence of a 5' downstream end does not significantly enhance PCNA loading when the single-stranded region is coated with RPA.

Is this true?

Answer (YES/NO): NO